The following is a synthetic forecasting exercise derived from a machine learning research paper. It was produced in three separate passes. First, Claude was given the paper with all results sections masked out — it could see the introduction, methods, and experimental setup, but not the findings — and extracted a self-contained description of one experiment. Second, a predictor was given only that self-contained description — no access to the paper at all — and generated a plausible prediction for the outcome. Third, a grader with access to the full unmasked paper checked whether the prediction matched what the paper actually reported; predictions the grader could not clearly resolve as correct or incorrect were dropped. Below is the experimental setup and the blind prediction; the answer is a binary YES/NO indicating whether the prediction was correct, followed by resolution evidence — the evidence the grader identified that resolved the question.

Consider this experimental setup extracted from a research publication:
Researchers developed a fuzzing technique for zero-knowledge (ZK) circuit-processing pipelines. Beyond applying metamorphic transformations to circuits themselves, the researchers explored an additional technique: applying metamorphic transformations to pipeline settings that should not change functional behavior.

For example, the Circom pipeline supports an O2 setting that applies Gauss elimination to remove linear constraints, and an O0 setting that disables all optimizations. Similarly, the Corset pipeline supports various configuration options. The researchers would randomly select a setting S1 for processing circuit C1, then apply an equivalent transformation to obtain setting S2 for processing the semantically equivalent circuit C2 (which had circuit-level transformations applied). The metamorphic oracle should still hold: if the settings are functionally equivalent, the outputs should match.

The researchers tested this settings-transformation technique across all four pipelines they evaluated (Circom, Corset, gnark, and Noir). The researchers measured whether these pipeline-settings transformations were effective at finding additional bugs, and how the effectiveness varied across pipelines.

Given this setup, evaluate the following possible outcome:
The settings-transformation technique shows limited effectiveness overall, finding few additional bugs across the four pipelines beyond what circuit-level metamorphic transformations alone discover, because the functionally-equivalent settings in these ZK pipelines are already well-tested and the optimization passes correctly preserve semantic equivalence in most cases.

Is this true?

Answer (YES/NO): NO